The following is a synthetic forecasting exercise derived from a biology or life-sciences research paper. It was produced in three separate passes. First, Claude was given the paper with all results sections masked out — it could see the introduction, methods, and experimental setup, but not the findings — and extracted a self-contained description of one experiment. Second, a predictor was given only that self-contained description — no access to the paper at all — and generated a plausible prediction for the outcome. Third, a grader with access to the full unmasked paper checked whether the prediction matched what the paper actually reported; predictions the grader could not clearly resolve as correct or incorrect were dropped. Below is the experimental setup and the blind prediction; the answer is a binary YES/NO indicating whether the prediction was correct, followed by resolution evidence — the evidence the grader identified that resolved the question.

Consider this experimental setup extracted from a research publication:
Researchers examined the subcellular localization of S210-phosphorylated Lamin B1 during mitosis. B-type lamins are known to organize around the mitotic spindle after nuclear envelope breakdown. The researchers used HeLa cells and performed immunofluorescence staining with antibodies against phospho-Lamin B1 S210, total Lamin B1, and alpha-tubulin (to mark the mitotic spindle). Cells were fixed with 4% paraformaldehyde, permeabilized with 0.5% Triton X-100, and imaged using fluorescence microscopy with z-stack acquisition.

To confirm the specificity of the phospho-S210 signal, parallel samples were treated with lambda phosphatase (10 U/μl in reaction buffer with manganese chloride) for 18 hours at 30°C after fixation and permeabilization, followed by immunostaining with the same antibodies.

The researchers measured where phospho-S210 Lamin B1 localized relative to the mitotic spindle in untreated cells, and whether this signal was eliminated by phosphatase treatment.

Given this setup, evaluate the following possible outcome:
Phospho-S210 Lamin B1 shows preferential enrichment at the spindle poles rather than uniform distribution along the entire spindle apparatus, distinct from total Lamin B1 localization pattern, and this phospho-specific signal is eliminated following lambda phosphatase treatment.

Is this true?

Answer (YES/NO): YES